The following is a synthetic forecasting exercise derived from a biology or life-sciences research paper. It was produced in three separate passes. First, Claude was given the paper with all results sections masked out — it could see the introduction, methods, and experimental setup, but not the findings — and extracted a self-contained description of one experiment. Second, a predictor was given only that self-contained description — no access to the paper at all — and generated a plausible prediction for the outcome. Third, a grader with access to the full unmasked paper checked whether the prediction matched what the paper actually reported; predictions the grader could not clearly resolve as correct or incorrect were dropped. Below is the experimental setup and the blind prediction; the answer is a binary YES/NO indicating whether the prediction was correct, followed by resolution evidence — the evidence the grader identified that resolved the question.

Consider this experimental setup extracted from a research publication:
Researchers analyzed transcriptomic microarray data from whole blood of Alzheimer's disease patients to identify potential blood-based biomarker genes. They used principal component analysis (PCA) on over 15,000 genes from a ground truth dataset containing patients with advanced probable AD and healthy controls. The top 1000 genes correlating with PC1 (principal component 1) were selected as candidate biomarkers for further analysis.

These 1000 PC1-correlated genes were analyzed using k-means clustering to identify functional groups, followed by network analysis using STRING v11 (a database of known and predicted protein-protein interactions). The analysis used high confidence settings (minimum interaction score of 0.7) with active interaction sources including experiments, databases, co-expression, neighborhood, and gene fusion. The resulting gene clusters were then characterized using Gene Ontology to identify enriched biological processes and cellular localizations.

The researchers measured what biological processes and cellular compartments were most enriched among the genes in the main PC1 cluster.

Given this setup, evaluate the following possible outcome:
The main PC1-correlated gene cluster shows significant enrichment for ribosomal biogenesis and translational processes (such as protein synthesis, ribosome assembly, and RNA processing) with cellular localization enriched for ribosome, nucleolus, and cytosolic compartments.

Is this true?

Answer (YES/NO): NO